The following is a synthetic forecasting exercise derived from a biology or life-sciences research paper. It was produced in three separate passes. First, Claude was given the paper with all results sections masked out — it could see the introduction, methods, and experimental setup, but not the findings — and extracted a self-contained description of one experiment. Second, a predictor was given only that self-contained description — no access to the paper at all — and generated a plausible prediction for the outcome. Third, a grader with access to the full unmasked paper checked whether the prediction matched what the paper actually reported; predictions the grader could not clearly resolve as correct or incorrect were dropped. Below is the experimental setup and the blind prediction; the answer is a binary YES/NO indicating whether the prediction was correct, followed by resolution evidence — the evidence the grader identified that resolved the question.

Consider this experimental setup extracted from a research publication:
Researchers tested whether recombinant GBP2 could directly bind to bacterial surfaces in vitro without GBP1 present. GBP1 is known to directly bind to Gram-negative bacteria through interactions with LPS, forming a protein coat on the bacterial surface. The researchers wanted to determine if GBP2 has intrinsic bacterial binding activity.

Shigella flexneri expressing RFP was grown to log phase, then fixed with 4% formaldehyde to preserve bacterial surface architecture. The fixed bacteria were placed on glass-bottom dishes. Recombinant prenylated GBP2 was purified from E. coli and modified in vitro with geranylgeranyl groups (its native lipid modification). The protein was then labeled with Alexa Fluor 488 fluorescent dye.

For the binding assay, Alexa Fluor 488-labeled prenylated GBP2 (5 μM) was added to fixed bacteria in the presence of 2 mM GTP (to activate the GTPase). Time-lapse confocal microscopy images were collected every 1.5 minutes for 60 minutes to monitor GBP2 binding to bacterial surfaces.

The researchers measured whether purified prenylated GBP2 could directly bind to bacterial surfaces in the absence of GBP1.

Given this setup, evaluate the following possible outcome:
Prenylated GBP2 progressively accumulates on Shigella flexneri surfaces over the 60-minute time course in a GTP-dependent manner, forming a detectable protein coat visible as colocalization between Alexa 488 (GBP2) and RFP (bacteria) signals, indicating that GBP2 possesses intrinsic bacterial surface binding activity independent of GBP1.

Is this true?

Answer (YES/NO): NO